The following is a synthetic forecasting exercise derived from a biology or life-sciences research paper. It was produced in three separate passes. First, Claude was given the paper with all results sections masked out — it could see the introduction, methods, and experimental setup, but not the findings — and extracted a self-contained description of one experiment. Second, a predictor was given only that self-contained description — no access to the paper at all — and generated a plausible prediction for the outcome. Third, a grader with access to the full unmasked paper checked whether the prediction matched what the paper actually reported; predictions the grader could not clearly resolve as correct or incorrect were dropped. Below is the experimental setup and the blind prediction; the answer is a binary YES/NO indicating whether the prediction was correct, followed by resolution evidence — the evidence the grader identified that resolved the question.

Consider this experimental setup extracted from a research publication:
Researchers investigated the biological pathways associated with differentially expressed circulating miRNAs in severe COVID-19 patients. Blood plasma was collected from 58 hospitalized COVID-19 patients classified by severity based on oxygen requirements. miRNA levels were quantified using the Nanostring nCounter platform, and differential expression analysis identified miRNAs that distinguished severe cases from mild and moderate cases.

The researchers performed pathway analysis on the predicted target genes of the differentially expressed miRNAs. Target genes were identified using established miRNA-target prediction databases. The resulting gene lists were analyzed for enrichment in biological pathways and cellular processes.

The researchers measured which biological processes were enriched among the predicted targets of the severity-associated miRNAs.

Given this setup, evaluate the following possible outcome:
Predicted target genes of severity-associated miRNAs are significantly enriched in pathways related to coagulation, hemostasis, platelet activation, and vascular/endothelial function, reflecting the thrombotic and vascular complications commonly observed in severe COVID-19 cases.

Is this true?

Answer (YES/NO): NO